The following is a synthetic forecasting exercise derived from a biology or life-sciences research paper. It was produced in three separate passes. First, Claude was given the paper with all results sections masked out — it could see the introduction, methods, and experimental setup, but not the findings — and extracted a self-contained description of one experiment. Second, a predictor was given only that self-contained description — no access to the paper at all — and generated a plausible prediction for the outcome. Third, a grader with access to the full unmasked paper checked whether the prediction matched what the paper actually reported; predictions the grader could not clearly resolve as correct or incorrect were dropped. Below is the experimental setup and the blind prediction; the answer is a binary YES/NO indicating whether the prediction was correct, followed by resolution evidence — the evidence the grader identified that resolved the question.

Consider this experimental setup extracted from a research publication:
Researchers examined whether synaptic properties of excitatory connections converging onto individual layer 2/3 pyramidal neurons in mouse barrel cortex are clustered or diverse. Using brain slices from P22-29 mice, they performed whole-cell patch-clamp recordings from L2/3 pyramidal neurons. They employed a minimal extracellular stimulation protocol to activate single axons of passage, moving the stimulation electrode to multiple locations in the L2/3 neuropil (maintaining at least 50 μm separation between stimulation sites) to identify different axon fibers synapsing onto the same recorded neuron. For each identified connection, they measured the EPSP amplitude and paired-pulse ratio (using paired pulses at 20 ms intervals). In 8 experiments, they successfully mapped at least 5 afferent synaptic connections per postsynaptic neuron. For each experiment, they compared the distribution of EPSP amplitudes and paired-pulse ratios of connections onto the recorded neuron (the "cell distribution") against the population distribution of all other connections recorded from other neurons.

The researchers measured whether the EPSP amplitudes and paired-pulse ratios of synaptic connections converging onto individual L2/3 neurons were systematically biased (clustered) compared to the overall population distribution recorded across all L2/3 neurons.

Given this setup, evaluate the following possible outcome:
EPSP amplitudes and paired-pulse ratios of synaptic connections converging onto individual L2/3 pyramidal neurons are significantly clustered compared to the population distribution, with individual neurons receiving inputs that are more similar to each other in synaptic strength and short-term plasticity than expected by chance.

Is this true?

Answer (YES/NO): NO